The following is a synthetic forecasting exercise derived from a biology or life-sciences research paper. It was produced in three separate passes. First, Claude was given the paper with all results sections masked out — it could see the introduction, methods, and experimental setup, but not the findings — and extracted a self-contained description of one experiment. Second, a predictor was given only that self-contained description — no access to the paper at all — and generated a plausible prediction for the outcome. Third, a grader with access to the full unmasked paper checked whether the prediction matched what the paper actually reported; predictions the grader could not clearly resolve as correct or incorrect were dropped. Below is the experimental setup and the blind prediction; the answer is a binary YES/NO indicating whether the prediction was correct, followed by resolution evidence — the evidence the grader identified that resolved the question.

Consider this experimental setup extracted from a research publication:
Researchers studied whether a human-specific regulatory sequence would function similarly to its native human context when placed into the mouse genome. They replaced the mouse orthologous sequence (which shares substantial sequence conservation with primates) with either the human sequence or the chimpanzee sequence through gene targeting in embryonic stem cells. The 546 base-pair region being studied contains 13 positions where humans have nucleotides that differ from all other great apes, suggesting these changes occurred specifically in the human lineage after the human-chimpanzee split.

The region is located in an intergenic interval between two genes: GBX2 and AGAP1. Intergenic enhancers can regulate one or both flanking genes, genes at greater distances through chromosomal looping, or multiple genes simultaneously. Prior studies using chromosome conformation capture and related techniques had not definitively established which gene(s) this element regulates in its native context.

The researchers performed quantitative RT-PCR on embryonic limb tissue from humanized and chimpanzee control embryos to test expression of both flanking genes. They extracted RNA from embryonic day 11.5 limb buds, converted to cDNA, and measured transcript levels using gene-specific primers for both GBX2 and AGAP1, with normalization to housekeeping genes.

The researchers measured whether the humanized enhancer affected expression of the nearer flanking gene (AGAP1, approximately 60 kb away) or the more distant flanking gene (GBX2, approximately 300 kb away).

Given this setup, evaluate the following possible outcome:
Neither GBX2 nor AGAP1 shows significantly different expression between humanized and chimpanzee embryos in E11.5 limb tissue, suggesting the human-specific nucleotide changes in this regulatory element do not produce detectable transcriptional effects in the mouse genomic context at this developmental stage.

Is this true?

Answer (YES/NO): NO